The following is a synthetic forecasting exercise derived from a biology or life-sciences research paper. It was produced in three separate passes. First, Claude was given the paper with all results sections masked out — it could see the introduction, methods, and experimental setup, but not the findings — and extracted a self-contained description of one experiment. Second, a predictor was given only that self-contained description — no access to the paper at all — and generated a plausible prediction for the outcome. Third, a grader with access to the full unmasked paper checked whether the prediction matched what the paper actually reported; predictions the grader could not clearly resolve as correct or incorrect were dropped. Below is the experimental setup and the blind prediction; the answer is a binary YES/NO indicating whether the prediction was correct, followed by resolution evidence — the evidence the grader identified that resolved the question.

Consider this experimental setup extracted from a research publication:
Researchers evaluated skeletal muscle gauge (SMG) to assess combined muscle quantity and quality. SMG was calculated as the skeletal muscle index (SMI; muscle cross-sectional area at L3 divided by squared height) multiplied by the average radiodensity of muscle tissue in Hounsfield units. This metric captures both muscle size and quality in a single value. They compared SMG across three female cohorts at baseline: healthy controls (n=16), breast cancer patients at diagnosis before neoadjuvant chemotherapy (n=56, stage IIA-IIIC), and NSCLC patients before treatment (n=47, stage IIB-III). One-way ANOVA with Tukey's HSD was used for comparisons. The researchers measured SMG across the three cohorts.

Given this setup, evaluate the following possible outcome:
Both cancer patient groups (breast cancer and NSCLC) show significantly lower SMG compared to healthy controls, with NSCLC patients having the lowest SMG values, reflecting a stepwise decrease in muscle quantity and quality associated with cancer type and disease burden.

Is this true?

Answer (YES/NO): YES